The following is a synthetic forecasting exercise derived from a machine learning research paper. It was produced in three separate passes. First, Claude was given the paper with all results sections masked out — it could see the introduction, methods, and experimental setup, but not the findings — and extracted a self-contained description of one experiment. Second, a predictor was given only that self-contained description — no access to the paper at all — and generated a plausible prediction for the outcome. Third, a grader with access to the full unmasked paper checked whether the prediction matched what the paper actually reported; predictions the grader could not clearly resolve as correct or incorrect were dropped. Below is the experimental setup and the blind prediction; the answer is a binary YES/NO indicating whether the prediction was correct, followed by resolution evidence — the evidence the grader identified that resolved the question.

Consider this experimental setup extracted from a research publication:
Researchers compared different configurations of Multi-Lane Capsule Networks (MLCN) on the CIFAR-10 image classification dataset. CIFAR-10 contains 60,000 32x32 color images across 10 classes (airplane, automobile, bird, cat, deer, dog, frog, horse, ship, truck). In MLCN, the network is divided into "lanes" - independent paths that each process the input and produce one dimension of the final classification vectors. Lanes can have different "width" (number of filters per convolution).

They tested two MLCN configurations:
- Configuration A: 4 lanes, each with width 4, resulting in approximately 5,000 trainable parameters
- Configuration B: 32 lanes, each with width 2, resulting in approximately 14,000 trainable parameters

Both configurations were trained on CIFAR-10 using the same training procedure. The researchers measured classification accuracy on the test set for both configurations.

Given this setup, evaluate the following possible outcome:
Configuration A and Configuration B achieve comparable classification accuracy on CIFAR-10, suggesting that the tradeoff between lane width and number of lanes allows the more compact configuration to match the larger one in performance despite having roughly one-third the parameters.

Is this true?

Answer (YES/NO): NO